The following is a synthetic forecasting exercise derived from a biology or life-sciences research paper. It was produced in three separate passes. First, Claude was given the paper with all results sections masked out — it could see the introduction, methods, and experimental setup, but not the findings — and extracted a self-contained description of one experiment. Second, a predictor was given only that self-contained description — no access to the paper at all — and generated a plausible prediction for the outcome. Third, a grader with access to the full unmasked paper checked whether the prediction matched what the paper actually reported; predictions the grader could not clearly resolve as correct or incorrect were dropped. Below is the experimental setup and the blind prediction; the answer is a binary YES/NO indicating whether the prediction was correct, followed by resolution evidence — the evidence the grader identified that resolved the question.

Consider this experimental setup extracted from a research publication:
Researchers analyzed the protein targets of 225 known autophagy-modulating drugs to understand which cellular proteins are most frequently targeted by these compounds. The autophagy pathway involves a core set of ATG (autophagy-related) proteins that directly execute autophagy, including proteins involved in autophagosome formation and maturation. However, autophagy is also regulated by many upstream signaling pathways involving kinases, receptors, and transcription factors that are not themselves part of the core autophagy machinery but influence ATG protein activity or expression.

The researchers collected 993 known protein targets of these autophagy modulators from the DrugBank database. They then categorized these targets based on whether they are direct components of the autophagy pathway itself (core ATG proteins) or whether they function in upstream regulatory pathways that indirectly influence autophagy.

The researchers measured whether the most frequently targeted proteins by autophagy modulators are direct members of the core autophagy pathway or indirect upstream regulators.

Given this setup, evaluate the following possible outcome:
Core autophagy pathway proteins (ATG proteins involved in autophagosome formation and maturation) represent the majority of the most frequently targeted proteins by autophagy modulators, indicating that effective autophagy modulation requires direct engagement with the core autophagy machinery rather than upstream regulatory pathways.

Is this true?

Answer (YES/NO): NO